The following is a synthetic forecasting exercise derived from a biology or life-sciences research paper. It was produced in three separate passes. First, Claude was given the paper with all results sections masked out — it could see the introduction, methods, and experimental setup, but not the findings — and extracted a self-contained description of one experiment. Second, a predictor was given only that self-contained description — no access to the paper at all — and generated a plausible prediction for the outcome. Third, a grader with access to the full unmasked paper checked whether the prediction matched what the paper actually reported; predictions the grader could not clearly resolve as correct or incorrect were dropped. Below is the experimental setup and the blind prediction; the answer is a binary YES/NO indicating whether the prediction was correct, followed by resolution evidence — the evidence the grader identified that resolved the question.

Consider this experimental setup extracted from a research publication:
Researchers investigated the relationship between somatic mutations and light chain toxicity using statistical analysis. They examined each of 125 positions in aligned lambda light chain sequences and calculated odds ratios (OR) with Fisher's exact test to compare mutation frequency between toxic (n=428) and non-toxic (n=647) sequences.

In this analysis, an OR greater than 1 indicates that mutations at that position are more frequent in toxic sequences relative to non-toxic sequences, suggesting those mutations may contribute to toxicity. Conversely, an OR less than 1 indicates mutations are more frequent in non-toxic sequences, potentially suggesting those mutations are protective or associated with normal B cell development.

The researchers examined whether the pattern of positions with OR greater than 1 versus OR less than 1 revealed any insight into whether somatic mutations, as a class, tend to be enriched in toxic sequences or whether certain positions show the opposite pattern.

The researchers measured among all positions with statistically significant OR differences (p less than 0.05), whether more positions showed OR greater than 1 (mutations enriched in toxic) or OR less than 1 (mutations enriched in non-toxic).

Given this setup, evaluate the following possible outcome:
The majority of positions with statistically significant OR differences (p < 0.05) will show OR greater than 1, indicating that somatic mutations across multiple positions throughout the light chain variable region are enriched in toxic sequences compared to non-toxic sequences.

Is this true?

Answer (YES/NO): YES